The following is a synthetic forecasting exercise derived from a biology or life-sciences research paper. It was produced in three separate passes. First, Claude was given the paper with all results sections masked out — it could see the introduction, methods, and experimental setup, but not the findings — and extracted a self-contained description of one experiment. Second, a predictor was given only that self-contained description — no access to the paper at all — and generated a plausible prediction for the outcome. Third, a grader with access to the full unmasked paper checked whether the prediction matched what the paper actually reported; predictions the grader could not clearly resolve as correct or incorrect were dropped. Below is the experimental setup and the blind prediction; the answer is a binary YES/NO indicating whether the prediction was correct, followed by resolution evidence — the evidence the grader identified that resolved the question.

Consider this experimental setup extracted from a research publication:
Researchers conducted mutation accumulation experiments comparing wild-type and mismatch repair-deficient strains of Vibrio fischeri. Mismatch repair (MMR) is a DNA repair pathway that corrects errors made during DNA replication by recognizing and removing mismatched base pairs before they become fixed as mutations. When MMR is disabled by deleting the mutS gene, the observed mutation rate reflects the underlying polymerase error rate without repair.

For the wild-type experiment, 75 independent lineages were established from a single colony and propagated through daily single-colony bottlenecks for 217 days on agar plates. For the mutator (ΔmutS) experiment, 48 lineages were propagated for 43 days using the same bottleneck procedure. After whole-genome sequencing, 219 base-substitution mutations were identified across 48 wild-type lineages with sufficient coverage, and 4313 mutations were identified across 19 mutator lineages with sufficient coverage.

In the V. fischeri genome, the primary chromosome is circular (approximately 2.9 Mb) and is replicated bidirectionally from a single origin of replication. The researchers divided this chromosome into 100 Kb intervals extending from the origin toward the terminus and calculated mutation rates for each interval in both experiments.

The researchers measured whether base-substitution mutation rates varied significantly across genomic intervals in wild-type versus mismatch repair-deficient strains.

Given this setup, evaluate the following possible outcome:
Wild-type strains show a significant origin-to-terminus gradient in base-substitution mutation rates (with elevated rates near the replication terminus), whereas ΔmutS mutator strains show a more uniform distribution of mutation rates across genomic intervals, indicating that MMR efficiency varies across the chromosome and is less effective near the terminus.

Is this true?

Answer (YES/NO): NO